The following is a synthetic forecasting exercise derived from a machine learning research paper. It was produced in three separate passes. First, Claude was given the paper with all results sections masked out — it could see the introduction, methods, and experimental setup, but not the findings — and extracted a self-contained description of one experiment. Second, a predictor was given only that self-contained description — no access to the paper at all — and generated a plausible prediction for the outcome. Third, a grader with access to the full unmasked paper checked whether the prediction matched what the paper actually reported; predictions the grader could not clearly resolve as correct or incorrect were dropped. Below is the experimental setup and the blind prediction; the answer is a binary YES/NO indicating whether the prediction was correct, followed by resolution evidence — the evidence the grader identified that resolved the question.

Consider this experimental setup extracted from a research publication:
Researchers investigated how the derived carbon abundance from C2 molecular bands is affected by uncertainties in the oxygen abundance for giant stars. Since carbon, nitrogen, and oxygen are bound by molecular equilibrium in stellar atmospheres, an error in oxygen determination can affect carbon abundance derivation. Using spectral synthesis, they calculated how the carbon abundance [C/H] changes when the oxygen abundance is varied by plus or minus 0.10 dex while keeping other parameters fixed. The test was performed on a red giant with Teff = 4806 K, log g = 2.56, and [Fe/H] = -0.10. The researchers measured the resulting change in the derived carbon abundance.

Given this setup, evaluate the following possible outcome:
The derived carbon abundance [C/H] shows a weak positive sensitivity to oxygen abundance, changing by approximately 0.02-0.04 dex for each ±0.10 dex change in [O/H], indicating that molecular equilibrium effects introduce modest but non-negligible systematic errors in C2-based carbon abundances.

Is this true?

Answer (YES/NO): YES